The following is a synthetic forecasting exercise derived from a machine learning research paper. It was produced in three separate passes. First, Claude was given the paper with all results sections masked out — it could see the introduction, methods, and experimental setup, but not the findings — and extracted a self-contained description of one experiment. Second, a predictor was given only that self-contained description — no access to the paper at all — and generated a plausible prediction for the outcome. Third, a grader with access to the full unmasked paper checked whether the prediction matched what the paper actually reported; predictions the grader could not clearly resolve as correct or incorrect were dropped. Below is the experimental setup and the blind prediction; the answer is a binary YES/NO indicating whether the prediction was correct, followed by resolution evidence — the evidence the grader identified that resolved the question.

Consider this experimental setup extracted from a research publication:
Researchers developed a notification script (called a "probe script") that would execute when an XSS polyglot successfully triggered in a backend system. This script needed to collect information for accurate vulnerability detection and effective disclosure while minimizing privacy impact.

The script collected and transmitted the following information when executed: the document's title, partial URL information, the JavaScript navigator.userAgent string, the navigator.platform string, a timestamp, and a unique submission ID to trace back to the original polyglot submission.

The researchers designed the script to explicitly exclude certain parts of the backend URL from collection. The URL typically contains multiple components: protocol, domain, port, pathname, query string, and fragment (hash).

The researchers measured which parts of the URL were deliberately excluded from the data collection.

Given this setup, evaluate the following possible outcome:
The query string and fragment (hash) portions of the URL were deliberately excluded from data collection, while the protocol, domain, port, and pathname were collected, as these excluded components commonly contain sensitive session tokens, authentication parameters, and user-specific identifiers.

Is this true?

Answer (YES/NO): YES